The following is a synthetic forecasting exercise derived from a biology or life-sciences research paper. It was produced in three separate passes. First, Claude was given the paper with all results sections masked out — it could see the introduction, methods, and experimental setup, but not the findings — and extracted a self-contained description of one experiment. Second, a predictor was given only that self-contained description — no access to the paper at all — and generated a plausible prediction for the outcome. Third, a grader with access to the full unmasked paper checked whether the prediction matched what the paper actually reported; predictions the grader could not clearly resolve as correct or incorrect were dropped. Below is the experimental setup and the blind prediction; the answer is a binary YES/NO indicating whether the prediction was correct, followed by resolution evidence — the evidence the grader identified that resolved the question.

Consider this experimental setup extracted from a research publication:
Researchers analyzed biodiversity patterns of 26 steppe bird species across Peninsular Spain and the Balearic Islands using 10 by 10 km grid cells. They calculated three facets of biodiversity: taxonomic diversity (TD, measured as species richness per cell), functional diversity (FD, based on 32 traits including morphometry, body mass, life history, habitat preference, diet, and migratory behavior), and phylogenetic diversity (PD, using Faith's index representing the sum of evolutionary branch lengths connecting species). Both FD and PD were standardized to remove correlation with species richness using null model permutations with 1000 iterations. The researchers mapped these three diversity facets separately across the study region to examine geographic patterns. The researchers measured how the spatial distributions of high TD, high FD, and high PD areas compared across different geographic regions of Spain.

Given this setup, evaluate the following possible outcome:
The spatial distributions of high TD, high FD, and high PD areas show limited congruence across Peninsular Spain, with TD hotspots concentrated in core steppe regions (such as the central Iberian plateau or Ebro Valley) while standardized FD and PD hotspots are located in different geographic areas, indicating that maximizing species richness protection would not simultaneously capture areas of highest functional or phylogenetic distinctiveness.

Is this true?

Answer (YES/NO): YES